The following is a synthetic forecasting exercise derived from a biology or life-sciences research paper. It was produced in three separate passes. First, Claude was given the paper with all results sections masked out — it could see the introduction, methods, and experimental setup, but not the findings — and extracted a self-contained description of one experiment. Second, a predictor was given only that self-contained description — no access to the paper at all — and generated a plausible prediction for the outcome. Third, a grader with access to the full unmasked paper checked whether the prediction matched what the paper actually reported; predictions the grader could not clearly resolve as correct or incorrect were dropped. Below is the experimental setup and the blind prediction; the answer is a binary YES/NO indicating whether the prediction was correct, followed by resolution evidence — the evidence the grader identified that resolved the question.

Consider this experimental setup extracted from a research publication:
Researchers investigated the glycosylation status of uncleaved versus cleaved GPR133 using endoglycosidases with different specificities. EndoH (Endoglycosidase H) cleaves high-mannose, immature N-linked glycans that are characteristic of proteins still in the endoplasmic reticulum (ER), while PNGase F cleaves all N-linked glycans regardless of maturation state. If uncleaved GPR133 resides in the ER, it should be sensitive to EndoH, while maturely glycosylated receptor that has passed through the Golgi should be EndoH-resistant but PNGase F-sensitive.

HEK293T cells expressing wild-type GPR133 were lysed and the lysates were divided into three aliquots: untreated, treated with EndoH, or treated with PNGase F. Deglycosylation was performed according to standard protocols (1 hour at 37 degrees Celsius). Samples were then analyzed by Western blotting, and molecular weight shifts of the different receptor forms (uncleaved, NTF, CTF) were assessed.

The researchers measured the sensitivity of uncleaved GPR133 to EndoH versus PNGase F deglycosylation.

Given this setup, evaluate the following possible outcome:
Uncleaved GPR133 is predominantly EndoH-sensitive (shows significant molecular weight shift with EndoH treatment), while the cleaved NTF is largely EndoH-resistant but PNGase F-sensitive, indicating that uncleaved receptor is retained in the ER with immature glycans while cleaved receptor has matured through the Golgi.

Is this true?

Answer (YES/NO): NO